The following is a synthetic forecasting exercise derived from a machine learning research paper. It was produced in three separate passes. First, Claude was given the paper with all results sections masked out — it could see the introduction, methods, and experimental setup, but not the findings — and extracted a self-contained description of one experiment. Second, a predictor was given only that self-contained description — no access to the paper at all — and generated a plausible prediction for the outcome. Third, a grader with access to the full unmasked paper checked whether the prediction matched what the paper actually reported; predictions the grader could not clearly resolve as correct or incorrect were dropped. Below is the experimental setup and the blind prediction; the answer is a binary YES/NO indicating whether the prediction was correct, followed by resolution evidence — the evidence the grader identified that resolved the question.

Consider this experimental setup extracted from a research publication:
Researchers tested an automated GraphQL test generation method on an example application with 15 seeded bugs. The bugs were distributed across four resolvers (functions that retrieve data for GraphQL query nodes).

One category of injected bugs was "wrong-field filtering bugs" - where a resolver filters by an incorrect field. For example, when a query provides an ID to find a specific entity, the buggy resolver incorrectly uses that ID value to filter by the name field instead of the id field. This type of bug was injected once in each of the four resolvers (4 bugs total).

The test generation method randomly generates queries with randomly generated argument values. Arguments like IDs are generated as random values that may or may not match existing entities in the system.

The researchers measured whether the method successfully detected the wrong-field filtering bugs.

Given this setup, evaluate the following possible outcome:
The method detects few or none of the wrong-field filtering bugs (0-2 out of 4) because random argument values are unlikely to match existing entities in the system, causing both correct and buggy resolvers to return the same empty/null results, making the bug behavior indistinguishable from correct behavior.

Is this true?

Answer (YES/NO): YES